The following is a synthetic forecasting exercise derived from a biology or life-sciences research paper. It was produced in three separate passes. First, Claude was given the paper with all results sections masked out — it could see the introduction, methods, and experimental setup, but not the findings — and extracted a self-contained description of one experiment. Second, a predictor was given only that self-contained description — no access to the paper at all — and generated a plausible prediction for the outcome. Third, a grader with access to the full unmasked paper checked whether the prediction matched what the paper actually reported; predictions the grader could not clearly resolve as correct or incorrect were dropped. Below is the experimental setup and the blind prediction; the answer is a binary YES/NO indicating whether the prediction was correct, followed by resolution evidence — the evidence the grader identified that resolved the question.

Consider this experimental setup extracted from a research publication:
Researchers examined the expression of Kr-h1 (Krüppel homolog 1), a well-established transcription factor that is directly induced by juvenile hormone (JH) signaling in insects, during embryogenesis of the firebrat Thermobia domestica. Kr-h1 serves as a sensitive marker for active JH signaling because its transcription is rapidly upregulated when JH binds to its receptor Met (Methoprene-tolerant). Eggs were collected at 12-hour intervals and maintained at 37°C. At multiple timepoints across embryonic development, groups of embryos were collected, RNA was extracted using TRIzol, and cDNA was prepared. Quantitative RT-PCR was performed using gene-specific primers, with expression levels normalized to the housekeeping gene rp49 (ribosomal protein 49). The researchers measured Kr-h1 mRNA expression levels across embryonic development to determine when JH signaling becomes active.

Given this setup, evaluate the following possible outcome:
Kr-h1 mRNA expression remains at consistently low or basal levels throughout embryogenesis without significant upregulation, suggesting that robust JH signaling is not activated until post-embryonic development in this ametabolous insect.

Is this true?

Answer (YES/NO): NO